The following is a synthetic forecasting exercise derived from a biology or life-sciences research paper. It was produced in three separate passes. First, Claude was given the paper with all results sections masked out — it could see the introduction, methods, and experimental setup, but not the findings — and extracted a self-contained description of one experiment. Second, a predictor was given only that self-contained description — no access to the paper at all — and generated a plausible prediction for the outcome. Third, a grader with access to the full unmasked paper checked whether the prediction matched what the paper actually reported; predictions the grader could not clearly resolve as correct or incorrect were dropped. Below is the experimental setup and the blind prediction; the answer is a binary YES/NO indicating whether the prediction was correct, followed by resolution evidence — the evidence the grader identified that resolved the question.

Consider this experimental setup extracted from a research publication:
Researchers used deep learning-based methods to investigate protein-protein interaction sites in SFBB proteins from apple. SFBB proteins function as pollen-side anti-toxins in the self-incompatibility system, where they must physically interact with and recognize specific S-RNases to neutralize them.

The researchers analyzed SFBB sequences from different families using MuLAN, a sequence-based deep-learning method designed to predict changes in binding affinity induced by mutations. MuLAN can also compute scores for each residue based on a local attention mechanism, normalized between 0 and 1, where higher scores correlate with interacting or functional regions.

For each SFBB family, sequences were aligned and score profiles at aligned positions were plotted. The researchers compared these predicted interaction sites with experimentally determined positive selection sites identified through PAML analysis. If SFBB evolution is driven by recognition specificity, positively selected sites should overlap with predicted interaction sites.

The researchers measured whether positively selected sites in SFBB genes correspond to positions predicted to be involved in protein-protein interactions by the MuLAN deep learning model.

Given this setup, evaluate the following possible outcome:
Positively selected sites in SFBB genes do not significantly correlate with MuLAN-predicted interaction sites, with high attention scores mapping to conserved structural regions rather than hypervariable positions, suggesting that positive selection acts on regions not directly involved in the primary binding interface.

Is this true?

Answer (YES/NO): NO